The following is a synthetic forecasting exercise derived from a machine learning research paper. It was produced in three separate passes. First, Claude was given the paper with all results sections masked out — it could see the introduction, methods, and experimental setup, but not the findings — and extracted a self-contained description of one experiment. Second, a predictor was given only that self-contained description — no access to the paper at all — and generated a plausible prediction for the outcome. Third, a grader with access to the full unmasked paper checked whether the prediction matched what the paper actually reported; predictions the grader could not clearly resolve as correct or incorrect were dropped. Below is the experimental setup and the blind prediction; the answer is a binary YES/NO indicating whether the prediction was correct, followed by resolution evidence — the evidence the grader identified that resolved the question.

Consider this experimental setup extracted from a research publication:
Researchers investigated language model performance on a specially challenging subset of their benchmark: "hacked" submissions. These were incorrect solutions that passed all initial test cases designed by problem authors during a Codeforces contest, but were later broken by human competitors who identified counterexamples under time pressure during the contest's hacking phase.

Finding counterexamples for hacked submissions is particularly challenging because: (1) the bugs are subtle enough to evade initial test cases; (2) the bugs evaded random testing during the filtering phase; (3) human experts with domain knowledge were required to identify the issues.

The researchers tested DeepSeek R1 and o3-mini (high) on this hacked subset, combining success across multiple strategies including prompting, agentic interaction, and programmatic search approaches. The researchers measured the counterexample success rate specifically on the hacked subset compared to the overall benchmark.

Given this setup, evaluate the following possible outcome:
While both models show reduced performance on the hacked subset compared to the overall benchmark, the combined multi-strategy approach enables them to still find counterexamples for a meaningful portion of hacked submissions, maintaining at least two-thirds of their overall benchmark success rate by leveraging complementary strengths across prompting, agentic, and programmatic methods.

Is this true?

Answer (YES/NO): NO